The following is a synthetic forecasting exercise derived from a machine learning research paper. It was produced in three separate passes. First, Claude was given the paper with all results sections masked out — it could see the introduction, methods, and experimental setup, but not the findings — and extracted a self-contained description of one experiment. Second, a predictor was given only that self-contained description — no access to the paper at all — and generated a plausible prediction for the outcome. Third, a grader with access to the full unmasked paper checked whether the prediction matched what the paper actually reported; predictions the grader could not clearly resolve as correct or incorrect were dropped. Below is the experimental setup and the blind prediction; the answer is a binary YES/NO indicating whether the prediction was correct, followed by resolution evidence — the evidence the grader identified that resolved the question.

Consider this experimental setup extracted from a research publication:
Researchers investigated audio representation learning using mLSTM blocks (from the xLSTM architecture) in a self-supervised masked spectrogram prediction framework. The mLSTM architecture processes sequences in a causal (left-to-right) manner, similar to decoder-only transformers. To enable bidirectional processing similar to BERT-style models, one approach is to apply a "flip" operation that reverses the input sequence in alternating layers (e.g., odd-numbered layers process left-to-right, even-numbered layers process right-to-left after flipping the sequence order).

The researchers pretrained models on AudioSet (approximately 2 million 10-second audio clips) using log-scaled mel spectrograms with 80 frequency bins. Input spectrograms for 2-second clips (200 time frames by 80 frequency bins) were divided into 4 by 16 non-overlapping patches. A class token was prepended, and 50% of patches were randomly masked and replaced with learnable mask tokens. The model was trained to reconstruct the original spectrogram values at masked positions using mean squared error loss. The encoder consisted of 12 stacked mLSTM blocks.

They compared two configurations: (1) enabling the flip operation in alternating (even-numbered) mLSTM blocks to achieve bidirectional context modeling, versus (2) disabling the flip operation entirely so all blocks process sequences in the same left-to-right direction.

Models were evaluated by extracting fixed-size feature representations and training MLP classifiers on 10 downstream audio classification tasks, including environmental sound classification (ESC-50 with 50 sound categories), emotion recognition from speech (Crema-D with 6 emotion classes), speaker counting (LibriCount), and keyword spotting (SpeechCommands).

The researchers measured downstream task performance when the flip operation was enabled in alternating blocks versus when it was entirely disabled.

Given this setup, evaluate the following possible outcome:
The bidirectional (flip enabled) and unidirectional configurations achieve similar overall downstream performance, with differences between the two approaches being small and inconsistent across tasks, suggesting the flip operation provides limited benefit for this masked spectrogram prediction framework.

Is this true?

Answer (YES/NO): NO